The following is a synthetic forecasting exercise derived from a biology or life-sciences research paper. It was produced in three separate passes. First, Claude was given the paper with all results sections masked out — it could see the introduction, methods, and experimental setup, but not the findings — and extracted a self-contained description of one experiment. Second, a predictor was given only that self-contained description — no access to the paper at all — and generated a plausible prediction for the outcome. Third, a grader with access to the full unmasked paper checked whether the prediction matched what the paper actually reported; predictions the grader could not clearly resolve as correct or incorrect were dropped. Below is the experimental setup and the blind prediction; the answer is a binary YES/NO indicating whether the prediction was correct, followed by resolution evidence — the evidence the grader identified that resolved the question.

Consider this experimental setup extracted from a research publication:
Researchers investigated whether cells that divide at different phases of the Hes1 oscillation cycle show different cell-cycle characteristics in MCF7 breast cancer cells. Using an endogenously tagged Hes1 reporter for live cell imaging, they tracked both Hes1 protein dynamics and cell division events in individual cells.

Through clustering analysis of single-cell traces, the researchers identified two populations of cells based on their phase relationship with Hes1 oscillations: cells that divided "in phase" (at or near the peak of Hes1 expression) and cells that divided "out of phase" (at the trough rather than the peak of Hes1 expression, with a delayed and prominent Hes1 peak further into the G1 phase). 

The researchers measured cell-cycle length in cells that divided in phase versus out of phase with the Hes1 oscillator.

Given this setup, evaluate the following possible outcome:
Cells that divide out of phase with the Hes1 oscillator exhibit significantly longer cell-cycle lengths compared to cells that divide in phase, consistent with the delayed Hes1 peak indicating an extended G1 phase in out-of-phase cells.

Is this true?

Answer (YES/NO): YES